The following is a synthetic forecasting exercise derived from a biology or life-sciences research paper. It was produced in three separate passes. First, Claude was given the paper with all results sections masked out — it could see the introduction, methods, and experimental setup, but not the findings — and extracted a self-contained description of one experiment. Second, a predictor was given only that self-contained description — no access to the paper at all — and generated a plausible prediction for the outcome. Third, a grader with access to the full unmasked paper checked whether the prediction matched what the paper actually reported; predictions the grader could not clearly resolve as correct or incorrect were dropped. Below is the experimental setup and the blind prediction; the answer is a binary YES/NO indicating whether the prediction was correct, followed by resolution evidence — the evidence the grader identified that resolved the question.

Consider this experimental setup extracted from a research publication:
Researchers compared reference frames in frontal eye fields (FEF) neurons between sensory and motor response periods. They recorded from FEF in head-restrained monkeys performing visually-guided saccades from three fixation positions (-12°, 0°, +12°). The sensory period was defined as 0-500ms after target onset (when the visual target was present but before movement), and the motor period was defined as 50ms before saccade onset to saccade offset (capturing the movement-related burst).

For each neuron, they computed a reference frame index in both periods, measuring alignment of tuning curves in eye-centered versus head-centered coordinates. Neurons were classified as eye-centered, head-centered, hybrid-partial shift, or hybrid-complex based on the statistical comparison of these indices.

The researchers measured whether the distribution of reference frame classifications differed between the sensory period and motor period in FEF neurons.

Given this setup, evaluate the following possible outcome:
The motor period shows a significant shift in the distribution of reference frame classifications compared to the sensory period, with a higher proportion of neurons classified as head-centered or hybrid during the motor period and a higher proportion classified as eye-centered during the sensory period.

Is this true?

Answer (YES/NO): NO